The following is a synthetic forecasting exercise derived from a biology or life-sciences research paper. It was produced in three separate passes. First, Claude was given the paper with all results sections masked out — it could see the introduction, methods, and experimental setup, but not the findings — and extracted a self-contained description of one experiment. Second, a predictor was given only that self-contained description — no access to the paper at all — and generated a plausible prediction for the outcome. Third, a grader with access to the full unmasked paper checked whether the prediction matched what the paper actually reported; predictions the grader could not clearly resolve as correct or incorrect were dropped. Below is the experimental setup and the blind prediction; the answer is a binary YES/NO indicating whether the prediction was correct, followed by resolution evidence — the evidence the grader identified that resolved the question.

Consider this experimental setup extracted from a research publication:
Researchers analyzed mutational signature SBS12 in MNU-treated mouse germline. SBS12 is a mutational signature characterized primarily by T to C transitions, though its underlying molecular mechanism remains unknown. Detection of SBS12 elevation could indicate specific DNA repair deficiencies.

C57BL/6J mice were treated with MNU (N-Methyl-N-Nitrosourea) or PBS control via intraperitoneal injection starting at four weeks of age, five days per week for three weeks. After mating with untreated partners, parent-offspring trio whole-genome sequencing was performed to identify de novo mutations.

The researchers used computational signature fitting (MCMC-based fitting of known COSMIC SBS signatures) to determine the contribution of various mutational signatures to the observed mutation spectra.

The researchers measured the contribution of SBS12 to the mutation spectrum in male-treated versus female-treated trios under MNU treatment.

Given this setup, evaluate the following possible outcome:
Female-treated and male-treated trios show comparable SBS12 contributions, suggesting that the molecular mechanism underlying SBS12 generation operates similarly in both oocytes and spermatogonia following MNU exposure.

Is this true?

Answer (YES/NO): NO